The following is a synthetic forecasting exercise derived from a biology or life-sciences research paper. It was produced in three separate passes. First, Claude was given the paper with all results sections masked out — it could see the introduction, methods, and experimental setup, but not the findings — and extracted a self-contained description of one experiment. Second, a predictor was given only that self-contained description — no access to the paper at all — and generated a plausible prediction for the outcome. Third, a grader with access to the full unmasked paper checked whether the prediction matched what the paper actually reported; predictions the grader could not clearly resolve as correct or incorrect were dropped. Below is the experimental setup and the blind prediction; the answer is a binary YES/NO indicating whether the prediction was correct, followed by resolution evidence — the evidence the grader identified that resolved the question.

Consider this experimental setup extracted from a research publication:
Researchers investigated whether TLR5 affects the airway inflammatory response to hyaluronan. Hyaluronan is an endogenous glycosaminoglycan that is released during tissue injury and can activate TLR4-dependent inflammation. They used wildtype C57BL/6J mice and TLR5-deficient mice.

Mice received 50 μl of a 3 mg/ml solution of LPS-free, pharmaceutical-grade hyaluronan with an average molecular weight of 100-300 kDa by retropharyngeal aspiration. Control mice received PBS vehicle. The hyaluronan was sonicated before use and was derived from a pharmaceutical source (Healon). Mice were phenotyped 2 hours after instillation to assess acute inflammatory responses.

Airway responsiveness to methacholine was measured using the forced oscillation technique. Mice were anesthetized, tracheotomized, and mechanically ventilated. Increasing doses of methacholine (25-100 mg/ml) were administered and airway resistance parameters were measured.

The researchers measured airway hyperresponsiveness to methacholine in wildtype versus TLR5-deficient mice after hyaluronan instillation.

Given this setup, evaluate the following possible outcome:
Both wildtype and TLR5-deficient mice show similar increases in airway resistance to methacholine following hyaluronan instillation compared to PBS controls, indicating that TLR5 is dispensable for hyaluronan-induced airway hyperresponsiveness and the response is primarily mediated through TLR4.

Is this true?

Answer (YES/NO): NO